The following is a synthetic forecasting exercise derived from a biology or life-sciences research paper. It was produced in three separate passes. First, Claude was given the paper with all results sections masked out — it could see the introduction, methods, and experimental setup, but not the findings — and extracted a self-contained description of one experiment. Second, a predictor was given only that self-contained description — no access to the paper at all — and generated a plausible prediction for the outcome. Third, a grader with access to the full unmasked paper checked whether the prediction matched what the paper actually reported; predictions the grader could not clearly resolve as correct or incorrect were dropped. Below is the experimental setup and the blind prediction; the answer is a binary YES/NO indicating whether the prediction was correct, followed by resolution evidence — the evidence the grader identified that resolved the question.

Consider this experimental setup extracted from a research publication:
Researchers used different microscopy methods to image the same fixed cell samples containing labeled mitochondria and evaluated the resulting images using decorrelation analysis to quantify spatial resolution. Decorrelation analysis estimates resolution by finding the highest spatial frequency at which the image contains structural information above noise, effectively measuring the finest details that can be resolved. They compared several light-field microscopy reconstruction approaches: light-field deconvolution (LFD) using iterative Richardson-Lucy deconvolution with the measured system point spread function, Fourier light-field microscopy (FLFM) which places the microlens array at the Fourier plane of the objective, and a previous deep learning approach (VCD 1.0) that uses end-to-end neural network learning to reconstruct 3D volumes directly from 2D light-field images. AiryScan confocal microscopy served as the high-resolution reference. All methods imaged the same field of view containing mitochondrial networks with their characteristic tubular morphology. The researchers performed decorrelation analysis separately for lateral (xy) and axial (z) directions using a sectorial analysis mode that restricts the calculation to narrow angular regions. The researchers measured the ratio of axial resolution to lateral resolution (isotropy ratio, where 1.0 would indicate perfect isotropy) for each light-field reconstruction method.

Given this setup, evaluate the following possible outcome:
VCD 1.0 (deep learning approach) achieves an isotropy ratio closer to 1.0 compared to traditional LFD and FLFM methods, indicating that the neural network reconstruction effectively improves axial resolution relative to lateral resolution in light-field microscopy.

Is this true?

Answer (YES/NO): NO